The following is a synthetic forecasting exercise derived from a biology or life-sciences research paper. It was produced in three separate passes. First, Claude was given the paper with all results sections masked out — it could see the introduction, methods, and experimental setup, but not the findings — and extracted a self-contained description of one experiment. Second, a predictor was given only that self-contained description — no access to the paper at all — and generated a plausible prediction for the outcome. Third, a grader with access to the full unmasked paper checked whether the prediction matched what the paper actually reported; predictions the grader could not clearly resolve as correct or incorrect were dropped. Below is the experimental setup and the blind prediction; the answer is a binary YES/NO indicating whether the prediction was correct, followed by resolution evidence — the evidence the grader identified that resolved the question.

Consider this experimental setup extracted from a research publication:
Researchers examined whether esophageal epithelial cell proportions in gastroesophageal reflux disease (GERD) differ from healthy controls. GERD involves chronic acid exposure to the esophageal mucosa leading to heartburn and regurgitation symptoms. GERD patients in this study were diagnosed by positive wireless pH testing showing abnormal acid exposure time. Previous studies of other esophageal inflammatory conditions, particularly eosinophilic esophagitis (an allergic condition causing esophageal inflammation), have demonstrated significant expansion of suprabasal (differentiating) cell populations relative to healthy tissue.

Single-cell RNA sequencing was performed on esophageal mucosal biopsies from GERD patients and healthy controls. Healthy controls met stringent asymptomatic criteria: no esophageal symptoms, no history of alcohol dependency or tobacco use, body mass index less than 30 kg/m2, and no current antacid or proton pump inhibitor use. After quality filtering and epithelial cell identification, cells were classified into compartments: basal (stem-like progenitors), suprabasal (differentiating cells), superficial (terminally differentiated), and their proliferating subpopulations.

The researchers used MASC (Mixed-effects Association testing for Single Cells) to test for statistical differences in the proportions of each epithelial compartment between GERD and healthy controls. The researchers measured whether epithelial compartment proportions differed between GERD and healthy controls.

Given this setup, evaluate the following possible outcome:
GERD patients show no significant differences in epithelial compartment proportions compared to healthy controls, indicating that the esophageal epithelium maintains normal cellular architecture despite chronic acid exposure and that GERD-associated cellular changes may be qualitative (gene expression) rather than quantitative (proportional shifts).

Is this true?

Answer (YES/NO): YES